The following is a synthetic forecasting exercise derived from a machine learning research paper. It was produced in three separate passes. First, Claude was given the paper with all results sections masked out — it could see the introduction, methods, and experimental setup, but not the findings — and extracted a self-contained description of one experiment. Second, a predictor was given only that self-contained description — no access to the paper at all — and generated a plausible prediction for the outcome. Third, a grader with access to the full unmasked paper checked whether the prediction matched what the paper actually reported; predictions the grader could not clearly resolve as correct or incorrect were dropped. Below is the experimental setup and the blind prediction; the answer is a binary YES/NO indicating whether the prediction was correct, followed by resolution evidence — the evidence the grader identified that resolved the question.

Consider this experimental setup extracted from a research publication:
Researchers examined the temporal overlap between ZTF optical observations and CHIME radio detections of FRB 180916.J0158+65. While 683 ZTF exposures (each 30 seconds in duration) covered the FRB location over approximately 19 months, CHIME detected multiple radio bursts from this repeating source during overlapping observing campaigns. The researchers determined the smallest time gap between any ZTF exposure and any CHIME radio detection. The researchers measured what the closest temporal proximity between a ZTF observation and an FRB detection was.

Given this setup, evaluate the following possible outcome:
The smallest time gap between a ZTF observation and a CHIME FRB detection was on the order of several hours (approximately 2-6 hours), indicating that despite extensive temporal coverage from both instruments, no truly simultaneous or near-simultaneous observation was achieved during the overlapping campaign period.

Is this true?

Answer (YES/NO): NO